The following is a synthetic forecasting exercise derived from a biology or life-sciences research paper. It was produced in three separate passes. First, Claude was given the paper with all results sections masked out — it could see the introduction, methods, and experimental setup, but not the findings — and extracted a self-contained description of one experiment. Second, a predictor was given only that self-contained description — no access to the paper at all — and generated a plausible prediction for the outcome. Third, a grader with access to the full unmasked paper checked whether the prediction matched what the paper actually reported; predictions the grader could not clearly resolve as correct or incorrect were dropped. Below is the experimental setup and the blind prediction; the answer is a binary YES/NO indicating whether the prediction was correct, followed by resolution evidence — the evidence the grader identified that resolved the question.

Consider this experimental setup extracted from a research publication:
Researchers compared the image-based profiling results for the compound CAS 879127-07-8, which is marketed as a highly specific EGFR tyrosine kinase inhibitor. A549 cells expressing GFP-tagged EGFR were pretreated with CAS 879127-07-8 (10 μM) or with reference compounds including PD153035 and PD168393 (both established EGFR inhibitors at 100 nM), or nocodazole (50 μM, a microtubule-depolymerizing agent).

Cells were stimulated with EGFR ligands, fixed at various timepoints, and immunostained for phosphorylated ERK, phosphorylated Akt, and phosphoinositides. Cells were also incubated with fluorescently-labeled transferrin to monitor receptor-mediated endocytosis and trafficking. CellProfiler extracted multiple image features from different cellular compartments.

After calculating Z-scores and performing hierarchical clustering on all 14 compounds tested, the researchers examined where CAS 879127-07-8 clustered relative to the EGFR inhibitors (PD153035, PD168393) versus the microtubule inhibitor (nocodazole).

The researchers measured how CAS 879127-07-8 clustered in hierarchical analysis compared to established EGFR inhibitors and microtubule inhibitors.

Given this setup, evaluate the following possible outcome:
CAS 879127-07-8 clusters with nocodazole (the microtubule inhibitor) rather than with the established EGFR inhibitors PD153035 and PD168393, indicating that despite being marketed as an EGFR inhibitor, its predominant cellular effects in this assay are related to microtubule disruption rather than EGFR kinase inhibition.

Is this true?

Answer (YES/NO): YES